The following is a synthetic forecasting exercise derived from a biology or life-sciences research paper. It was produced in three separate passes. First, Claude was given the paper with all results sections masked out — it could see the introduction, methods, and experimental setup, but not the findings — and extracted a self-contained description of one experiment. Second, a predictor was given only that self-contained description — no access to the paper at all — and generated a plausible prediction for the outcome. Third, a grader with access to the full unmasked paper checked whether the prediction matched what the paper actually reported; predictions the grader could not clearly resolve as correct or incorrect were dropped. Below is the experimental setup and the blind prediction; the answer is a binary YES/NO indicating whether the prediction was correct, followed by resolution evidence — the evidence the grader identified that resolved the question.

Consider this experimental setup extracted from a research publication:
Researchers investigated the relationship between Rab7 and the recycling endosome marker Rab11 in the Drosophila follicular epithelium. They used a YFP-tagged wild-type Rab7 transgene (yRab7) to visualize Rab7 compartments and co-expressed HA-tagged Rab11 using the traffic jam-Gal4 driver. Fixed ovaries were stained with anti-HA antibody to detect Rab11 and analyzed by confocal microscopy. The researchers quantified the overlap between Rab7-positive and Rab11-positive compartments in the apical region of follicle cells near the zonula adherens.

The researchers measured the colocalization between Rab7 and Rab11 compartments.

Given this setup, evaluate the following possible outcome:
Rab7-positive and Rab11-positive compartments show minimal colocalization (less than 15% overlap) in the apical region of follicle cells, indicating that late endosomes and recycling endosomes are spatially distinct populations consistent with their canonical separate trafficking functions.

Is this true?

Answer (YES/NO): NO